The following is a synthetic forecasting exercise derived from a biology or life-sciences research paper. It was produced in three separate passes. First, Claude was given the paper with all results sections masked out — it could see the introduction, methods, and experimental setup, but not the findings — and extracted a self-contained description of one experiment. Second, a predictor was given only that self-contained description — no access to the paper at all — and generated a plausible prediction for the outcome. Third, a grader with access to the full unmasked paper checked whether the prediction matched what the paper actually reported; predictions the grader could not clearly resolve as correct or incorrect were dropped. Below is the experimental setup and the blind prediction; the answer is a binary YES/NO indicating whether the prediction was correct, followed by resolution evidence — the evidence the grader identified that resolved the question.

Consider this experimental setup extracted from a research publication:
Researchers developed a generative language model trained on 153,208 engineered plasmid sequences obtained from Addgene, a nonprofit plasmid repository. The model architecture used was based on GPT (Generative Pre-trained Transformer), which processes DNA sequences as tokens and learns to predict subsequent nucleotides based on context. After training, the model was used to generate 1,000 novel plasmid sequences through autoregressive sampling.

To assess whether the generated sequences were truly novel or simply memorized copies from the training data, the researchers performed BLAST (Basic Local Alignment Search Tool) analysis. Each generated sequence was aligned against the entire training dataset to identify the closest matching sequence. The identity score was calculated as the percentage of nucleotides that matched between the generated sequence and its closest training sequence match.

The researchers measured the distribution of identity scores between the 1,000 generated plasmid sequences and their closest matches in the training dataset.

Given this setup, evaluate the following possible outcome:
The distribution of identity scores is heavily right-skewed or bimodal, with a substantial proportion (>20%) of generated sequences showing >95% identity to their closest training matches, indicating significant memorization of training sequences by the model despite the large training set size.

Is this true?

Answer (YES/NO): NO